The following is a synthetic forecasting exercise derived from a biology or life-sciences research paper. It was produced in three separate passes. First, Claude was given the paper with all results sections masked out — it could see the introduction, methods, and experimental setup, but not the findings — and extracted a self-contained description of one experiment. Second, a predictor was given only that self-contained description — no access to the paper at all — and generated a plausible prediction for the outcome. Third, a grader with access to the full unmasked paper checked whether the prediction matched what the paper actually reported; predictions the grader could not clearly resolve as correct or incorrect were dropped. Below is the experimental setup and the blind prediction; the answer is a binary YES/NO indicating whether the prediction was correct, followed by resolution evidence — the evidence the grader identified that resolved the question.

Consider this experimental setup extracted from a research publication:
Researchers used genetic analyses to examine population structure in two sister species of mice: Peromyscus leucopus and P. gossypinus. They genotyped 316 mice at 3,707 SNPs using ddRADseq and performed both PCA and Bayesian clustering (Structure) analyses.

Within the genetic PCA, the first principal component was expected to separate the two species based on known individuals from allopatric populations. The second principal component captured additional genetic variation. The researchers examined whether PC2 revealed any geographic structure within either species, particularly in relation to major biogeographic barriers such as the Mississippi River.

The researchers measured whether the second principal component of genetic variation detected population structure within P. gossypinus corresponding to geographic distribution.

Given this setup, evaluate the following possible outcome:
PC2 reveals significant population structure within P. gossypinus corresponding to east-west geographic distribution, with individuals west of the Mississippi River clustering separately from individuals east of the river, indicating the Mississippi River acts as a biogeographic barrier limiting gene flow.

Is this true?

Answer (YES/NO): YES